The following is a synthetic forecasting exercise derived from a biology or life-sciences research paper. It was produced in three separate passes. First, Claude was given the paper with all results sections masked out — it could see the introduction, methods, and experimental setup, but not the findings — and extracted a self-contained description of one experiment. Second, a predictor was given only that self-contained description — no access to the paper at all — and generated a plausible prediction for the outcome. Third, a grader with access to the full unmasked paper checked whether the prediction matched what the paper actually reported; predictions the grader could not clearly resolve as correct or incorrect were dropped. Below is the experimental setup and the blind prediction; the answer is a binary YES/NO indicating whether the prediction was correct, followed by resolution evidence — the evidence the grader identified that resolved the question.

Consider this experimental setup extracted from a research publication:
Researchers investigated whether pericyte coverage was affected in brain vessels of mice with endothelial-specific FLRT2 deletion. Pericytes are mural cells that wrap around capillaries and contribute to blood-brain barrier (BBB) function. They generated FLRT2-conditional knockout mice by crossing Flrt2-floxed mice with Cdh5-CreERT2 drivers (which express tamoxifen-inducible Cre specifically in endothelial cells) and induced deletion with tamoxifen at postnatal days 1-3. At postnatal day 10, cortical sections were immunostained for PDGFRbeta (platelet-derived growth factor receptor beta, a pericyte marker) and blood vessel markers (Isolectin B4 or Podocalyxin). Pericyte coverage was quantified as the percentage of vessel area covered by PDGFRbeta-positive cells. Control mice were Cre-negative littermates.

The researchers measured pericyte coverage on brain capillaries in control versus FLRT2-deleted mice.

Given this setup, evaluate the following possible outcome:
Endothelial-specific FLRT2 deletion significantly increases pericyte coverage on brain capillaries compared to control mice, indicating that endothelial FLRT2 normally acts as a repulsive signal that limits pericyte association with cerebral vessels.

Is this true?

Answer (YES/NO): NO